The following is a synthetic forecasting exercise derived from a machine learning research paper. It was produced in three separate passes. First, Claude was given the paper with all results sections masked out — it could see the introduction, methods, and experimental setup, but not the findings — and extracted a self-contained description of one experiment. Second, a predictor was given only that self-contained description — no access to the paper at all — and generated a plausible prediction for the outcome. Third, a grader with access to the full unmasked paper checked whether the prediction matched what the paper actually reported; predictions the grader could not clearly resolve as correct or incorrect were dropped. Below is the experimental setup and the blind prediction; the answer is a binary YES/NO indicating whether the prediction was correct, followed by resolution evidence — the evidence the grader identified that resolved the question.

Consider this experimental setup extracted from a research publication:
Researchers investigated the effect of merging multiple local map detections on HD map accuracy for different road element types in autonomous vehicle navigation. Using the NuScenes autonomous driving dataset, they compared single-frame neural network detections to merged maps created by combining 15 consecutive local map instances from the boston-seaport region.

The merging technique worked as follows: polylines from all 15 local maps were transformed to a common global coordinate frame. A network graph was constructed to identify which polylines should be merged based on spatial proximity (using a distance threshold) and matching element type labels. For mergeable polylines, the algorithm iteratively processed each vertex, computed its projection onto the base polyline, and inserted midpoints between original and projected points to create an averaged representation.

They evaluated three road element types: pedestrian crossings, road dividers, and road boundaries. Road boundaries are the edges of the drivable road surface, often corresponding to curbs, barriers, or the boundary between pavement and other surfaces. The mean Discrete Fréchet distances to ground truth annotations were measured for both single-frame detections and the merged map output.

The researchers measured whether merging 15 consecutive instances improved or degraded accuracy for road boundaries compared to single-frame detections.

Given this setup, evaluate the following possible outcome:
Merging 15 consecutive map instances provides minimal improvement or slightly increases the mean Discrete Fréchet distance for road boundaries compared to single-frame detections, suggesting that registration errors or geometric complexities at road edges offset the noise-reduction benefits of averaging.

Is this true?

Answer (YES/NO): NO